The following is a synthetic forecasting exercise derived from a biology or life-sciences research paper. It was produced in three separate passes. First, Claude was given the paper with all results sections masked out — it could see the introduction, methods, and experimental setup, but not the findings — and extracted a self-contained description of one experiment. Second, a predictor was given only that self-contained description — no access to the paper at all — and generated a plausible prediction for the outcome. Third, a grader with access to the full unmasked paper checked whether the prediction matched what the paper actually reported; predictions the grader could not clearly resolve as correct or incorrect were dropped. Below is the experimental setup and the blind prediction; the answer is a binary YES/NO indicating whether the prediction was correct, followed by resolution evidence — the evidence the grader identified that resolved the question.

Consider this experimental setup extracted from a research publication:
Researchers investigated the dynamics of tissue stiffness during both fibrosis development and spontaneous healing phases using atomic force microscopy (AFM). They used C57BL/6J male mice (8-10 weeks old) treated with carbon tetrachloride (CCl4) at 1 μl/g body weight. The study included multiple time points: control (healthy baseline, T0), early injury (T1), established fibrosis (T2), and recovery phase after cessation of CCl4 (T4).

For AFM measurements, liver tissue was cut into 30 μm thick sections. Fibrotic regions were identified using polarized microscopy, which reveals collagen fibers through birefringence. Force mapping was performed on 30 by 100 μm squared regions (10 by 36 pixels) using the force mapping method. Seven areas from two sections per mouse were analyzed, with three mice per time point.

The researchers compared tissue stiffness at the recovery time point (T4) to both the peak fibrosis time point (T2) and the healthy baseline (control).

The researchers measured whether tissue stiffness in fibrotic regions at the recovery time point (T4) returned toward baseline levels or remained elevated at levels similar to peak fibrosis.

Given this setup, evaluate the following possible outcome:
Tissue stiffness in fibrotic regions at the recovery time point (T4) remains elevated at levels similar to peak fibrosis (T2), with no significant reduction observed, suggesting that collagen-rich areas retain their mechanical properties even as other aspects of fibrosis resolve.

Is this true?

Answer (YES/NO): NO